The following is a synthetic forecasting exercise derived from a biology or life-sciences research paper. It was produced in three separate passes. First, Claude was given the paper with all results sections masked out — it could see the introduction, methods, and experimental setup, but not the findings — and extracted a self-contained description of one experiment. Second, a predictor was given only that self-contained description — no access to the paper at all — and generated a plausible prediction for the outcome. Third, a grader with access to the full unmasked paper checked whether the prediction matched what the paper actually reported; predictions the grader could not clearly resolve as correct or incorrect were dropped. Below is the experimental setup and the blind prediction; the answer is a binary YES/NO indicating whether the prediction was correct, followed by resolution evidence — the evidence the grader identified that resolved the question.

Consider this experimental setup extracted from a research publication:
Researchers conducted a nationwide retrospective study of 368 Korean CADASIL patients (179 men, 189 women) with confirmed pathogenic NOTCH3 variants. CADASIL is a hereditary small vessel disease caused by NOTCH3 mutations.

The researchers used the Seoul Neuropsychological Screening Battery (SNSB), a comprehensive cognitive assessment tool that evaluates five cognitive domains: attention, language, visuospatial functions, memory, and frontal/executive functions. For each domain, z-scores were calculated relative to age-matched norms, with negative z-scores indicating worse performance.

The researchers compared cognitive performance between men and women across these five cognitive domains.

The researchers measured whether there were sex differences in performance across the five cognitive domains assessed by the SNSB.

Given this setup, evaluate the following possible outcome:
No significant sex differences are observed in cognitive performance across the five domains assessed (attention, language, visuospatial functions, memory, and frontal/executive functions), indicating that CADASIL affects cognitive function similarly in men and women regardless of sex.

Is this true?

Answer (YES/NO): NO